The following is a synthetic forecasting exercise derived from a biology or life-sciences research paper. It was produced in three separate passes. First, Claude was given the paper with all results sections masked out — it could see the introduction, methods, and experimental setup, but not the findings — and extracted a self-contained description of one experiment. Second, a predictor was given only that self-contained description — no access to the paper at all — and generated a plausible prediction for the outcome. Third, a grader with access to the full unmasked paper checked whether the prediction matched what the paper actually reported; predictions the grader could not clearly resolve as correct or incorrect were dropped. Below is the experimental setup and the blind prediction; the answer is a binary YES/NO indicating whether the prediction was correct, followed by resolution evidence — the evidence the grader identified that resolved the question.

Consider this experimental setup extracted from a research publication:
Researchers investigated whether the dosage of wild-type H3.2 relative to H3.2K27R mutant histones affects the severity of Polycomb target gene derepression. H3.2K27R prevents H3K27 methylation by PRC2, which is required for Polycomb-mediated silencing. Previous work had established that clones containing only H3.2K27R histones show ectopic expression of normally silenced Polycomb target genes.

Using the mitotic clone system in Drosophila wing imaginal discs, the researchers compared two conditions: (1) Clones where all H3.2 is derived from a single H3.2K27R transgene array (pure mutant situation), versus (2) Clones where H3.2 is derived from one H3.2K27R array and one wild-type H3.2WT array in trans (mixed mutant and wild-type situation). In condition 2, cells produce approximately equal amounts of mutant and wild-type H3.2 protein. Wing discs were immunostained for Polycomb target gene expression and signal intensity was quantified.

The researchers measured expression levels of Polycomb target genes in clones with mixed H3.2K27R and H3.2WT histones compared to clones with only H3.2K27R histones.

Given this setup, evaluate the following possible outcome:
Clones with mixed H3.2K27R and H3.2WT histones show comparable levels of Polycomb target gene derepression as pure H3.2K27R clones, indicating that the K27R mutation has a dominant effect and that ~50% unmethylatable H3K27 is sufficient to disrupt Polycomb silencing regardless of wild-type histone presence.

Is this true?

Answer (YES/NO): NO